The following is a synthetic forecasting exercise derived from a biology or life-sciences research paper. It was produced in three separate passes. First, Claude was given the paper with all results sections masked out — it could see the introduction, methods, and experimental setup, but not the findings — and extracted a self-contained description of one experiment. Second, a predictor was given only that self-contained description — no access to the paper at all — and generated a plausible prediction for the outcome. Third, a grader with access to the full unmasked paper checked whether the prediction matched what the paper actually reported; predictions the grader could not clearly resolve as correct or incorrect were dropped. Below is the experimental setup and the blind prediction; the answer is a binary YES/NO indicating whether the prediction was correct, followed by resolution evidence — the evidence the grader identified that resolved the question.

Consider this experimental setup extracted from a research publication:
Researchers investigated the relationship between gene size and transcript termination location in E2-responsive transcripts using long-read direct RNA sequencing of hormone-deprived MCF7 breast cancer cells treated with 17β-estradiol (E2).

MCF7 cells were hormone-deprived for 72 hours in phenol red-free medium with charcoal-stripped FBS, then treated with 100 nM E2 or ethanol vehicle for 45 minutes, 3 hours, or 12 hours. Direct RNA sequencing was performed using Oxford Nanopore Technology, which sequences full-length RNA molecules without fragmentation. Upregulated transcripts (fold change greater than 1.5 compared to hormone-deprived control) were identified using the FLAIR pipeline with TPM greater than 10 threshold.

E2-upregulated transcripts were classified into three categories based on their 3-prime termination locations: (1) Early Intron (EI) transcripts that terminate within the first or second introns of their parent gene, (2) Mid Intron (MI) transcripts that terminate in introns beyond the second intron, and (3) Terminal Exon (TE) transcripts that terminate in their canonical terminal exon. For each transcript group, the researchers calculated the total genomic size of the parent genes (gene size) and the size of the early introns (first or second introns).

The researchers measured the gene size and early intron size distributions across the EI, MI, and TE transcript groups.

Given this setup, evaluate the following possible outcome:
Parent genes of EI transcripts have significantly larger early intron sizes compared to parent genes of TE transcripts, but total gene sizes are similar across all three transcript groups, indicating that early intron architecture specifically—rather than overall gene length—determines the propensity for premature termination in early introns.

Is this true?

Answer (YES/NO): NO